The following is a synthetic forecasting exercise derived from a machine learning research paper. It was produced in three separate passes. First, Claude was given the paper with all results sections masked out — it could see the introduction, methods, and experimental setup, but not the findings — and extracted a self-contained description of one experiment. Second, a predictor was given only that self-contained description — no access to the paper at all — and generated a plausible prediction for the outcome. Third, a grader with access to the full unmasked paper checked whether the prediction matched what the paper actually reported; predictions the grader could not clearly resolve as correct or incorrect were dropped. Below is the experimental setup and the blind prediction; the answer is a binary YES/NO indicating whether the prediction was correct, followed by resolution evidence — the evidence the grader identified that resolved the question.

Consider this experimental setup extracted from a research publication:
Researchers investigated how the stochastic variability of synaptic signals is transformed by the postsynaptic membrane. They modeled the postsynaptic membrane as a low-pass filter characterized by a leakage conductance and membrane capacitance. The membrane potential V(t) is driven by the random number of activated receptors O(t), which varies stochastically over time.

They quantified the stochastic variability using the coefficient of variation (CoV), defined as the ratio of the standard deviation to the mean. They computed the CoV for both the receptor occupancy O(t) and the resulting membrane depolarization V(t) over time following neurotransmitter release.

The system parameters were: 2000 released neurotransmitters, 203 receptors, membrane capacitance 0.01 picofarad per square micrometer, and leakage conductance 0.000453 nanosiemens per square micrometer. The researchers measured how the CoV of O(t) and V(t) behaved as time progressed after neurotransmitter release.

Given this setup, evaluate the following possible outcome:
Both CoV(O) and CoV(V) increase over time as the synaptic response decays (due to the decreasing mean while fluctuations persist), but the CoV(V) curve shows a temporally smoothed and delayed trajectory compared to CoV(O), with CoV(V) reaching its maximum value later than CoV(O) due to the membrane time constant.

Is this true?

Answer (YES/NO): NO